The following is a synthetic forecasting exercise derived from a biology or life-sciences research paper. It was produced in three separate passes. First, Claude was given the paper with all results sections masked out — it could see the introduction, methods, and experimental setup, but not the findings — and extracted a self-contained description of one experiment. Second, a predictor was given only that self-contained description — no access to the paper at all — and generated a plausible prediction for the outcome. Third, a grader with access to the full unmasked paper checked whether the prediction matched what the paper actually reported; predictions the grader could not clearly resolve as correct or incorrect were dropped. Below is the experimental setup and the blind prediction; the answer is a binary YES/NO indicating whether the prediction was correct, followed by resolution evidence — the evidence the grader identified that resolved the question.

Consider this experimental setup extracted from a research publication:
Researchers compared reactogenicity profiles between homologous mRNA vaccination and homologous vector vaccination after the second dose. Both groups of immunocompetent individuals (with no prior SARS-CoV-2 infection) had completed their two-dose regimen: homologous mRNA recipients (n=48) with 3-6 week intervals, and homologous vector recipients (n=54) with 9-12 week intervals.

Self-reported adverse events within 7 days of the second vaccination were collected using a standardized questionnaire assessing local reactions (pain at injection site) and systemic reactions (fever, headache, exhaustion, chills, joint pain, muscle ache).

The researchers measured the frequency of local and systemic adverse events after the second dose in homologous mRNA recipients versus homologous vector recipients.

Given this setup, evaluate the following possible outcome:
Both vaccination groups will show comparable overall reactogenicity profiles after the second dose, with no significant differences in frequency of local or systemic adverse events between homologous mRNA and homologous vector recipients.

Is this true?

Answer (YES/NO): NO